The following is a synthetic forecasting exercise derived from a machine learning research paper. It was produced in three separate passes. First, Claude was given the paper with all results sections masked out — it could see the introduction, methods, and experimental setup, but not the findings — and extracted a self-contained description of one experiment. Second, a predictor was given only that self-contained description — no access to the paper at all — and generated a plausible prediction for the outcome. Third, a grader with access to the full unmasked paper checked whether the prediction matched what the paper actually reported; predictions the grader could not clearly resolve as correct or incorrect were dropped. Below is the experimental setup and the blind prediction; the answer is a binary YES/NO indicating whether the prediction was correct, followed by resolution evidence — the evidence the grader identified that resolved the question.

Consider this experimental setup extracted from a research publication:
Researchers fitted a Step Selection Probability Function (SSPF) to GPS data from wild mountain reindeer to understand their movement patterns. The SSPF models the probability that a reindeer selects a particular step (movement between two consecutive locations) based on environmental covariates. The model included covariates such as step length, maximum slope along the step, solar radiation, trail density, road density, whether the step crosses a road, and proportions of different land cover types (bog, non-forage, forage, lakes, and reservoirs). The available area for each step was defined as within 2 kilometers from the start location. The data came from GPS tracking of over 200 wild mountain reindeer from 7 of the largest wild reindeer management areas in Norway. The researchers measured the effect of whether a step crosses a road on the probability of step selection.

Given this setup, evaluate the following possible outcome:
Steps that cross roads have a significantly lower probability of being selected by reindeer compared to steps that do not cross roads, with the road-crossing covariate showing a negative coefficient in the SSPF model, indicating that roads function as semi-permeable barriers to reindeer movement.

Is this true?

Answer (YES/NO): YES